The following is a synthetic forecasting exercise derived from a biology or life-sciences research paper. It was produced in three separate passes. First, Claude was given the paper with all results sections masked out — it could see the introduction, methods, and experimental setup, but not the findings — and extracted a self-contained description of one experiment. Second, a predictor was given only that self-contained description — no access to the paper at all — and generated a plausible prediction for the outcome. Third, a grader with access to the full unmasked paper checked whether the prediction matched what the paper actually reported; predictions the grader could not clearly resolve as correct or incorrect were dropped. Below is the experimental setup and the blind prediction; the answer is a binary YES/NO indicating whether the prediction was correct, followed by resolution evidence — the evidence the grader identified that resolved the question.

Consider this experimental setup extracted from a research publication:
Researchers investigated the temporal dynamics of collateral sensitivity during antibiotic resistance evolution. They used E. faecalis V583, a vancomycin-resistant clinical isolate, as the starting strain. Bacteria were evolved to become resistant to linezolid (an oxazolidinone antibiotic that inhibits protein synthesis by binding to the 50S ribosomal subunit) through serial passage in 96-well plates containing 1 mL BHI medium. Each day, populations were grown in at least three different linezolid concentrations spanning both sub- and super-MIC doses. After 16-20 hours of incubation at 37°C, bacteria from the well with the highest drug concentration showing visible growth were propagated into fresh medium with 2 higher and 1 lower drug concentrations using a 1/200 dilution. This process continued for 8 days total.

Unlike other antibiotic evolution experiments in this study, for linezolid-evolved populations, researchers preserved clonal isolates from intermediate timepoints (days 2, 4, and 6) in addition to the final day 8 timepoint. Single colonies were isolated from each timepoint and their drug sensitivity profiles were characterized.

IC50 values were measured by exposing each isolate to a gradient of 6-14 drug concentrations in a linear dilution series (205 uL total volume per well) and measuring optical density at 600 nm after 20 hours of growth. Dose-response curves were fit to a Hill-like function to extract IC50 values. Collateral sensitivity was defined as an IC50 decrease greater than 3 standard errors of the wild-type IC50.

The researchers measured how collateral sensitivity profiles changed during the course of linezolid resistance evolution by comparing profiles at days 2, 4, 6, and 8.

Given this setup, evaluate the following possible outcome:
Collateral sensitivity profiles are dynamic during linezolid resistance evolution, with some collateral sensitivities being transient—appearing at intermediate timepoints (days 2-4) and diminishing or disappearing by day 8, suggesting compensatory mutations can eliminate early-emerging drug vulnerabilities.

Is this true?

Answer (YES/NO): NO